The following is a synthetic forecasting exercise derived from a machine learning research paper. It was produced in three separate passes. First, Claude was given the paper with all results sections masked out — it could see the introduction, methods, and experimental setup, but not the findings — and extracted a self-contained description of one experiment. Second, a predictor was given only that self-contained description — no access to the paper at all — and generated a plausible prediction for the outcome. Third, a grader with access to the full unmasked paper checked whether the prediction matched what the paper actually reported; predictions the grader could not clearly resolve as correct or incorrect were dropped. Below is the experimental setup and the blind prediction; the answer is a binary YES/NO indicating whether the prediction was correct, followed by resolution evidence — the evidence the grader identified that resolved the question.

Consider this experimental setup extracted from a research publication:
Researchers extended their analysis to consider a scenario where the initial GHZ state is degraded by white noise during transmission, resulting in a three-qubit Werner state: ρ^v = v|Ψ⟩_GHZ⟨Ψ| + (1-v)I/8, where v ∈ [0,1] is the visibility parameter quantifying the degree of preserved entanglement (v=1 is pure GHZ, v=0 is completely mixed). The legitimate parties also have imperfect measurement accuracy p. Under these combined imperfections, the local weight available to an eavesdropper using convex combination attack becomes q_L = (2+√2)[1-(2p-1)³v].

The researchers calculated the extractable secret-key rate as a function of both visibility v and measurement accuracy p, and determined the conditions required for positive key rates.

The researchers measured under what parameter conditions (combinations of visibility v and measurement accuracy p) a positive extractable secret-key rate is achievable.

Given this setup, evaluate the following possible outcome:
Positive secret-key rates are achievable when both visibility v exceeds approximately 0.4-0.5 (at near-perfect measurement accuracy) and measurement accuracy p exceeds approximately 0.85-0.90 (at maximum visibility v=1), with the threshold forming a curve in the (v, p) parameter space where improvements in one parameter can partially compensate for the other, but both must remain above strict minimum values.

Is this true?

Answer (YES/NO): NO